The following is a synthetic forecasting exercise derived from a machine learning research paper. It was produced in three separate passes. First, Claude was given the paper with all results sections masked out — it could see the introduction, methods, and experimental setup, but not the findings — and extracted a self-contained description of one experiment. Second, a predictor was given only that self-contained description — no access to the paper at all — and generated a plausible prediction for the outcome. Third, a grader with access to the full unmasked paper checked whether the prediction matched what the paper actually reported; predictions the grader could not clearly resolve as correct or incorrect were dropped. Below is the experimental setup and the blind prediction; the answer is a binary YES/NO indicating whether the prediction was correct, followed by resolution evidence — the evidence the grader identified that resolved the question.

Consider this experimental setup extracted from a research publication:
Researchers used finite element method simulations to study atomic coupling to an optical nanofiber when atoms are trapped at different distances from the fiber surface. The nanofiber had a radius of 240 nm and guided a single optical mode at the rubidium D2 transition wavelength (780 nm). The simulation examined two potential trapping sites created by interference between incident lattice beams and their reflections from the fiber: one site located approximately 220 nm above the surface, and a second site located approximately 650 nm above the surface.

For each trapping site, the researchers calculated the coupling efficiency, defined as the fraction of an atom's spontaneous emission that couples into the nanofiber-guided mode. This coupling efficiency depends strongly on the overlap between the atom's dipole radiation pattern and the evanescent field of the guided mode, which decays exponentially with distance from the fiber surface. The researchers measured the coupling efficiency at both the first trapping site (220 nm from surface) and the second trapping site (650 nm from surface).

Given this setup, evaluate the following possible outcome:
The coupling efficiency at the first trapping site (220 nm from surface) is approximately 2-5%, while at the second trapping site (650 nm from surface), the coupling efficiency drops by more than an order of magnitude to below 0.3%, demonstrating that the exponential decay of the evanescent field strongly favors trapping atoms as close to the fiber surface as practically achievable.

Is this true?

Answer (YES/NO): NO